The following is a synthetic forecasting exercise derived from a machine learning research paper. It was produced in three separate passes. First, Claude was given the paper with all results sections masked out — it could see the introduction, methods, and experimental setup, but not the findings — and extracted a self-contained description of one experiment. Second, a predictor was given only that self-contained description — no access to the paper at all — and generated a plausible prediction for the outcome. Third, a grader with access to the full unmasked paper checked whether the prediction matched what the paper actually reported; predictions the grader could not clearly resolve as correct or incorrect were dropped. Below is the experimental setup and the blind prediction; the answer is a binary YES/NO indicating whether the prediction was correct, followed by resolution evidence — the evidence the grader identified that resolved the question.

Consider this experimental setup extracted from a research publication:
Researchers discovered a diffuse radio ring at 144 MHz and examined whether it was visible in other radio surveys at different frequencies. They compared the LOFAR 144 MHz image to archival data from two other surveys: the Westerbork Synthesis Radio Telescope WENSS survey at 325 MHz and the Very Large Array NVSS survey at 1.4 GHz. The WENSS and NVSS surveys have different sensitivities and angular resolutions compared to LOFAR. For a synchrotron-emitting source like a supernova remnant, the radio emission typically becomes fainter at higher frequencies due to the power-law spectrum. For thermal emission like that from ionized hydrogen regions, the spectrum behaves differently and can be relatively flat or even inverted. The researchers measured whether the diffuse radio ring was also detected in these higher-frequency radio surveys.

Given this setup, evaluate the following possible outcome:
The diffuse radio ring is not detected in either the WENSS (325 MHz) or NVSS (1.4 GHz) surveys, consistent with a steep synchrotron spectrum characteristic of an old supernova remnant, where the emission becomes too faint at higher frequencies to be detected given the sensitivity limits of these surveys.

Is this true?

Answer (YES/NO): NO